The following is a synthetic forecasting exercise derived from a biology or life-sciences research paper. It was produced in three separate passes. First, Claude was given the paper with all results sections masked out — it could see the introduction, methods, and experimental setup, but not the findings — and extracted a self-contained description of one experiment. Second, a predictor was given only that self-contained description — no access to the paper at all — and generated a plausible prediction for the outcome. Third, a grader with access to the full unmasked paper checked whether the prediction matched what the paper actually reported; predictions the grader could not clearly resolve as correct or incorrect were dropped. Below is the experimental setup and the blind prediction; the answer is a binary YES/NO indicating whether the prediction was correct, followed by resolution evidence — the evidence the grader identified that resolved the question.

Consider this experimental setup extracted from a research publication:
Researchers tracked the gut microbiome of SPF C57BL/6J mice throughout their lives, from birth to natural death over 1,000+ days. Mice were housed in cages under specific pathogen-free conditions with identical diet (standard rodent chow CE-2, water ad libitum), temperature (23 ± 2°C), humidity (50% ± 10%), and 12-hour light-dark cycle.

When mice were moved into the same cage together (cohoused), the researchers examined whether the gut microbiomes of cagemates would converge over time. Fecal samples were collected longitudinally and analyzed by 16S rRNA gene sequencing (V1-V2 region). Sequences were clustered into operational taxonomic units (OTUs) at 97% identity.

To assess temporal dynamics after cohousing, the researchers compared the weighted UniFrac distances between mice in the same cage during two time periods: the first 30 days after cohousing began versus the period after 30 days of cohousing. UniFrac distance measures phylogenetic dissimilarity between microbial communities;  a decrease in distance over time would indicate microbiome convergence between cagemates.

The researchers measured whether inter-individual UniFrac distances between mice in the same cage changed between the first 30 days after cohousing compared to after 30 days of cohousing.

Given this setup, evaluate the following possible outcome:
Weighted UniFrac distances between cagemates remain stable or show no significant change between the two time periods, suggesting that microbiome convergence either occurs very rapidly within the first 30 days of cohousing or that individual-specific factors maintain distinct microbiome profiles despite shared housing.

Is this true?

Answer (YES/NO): NO